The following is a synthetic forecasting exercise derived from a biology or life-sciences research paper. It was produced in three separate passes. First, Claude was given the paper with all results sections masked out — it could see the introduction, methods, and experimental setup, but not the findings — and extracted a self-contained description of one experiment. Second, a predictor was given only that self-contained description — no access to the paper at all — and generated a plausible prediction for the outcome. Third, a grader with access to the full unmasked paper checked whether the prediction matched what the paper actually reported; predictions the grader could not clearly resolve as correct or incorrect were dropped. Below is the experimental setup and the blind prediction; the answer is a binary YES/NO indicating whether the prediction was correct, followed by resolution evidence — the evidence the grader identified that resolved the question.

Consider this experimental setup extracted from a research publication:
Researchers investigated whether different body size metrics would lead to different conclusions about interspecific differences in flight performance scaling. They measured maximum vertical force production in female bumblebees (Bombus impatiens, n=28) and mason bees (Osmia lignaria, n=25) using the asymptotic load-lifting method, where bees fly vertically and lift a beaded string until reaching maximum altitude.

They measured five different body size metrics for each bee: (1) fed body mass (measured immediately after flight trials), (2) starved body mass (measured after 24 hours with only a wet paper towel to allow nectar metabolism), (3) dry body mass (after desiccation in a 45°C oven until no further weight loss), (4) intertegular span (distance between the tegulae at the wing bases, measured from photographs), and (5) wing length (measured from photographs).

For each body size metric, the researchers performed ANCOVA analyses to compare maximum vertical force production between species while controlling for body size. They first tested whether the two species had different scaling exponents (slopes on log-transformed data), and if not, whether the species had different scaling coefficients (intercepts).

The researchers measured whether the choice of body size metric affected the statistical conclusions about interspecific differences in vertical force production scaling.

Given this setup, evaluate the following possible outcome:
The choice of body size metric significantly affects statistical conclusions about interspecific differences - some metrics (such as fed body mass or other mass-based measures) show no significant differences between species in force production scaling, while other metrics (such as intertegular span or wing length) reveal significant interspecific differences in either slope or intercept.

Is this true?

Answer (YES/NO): NO